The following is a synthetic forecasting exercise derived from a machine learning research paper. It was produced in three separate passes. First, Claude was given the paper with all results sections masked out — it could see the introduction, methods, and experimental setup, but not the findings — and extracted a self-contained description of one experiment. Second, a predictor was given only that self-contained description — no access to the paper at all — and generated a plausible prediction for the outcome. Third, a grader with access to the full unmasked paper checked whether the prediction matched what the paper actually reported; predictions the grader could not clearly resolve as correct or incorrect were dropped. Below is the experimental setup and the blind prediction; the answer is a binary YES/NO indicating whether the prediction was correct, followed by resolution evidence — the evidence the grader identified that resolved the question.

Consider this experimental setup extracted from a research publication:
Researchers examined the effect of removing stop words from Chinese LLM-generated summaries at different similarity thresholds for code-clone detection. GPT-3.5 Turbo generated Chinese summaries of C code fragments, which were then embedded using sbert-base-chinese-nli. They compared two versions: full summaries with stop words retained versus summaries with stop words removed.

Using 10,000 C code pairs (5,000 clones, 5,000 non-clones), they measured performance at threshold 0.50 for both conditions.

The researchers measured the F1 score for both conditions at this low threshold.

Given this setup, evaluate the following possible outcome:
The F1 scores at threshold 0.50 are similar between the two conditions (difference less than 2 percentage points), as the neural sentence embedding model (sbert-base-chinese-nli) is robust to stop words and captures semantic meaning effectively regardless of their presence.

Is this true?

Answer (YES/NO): YES